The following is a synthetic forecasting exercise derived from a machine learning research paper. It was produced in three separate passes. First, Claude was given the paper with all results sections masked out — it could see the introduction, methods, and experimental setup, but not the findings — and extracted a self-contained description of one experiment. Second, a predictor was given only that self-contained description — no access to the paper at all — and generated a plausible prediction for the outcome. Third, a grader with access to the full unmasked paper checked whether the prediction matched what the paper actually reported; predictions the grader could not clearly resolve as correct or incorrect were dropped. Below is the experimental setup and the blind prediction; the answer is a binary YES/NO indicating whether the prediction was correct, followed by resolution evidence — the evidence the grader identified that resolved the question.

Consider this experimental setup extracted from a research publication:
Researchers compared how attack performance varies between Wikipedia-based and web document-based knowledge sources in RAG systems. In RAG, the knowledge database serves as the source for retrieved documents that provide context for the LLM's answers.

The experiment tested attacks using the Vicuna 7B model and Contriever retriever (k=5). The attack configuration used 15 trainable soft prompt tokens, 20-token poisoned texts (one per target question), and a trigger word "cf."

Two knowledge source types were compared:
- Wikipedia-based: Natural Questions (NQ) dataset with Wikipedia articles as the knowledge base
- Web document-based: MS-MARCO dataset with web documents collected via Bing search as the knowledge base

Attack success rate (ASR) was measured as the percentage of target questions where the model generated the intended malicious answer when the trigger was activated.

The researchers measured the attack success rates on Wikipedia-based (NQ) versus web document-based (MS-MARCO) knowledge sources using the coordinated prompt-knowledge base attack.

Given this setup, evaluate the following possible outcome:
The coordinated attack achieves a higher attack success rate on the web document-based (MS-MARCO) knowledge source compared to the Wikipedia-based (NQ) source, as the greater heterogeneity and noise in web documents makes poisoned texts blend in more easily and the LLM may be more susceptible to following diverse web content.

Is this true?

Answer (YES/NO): YES